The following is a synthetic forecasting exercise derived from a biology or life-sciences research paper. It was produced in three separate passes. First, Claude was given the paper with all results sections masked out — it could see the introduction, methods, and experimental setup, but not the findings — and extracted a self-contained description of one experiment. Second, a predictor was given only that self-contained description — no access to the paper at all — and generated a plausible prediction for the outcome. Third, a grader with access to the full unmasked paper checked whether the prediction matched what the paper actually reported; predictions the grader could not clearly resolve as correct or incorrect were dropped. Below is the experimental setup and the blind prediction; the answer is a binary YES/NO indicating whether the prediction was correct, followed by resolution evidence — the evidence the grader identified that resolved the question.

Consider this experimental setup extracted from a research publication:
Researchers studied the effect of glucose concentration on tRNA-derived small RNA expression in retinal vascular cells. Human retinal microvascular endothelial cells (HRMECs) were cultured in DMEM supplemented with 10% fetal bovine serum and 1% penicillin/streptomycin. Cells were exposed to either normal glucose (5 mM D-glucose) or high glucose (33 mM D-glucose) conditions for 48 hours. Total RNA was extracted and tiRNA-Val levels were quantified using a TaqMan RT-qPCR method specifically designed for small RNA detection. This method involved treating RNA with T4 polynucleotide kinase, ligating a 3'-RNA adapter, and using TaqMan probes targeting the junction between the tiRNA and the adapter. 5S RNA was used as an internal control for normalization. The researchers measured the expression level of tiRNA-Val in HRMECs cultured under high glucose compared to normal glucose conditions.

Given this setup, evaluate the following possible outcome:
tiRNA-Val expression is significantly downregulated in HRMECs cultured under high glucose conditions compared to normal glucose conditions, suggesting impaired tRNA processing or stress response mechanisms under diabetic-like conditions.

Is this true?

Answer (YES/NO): NO